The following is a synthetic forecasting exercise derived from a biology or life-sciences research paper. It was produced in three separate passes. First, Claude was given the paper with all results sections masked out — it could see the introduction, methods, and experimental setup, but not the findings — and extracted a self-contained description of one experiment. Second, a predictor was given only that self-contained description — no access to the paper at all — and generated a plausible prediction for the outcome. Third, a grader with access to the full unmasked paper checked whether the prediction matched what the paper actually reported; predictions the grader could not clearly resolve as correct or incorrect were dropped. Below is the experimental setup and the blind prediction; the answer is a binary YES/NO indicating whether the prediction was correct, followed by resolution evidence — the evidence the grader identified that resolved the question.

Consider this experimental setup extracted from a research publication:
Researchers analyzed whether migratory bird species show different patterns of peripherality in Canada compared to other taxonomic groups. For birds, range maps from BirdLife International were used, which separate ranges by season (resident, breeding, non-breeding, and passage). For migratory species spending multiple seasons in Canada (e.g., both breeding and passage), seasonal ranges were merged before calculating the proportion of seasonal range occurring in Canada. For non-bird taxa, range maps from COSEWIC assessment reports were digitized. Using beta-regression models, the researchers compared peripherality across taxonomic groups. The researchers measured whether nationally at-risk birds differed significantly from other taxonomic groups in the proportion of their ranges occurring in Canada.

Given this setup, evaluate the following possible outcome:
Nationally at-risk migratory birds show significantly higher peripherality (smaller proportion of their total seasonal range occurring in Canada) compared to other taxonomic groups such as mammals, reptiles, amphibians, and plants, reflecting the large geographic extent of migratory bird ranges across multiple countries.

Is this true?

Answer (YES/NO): NO